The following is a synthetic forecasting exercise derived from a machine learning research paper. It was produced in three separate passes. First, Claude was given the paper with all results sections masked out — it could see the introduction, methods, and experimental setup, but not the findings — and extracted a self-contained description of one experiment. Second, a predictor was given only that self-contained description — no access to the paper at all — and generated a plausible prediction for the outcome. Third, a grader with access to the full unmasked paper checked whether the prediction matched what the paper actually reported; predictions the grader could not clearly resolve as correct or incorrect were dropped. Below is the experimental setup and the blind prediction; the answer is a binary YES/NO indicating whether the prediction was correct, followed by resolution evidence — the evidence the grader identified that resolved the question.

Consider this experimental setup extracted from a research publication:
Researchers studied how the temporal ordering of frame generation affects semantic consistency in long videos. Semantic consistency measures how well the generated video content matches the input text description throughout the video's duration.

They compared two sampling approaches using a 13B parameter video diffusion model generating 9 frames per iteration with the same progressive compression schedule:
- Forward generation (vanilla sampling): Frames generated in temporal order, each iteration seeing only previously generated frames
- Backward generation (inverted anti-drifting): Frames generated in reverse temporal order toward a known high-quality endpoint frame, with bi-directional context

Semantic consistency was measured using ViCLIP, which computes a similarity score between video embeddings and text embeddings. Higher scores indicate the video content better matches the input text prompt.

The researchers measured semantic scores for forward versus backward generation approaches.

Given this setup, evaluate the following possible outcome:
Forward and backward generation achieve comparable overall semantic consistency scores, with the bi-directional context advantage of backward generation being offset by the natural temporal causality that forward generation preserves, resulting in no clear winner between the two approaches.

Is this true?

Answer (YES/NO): NO